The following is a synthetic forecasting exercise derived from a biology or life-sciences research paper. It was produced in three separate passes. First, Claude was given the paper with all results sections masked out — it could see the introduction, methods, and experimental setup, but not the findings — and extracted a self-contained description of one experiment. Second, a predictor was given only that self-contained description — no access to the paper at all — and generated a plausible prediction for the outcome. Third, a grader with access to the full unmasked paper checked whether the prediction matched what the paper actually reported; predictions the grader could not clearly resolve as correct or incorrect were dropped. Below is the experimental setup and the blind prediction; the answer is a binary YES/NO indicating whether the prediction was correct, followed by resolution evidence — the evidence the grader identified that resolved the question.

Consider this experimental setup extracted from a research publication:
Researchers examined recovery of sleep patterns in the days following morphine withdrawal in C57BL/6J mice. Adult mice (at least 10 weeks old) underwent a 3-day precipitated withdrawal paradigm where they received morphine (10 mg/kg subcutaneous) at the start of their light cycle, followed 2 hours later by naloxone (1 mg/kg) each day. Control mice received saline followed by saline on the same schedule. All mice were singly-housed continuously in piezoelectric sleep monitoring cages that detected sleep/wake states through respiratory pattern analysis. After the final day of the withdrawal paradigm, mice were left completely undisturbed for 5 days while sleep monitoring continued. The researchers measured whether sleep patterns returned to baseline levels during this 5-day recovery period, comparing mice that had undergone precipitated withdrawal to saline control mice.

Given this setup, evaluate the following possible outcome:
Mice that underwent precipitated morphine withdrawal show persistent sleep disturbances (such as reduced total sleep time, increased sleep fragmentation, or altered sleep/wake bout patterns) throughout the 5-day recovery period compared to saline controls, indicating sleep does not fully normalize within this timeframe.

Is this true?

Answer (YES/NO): NO